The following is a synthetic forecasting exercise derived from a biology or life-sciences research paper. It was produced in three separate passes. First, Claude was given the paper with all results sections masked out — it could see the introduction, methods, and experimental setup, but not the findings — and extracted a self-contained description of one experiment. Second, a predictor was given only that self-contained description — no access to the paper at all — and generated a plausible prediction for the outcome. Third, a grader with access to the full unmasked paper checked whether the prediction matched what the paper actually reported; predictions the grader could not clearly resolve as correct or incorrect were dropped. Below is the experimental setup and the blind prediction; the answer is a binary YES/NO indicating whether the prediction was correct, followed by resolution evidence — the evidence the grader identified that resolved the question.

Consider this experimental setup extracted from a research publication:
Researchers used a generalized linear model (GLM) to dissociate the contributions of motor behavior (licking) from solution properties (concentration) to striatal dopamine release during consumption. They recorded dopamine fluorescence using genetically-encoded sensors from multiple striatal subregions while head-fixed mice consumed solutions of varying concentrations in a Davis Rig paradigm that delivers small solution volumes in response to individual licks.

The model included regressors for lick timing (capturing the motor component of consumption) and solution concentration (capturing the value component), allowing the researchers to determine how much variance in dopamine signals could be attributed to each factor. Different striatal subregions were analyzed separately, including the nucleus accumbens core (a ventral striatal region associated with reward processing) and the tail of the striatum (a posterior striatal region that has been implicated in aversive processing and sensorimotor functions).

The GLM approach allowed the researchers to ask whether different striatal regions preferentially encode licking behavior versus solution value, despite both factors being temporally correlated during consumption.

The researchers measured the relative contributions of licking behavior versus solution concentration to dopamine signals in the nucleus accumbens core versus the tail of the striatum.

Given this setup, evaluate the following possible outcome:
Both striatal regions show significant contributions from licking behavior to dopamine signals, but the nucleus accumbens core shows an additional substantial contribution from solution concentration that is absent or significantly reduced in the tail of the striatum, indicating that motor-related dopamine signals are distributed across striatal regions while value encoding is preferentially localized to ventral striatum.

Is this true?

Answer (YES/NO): NO